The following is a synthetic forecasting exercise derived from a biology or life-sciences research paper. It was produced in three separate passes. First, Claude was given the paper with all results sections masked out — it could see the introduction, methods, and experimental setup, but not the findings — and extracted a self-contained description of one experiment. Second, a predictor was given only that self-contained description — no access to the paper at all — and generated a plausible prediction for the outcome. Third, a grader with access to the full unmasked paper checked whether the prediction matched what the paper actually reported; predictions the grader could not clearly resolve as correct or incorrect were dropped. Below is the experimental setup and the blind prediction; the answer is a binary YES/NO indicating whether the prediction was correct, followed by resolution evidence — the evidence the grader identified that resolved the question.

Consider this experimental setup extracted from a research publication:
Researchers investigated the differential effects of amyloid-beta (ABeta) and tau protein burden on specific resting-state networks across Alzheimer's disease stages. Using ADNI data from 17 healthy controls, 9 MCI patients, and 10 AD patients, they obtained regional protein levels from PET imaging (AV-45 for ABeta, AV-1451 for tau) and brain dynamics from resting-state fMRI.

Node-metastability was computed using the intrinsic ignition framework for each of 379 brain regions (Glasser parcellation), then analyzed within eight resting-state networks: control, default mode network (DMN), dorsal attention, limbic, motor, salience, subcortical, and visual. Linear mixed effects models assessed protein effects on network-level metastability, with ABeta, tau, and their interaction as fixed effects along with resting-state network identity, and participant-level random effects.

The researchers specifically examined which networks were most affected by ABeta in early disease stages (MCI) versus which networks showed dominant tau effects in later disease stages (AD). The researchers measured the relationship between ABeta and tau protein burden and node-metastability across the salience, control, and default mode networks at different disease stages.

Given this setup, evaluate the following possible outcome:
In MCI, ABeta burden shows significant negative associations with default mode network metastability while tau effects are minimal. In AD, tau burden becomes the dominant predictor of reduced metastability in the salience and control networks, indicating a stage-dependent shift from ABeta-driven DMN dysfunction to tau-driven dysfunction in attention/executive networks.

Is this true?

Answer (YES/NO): NO